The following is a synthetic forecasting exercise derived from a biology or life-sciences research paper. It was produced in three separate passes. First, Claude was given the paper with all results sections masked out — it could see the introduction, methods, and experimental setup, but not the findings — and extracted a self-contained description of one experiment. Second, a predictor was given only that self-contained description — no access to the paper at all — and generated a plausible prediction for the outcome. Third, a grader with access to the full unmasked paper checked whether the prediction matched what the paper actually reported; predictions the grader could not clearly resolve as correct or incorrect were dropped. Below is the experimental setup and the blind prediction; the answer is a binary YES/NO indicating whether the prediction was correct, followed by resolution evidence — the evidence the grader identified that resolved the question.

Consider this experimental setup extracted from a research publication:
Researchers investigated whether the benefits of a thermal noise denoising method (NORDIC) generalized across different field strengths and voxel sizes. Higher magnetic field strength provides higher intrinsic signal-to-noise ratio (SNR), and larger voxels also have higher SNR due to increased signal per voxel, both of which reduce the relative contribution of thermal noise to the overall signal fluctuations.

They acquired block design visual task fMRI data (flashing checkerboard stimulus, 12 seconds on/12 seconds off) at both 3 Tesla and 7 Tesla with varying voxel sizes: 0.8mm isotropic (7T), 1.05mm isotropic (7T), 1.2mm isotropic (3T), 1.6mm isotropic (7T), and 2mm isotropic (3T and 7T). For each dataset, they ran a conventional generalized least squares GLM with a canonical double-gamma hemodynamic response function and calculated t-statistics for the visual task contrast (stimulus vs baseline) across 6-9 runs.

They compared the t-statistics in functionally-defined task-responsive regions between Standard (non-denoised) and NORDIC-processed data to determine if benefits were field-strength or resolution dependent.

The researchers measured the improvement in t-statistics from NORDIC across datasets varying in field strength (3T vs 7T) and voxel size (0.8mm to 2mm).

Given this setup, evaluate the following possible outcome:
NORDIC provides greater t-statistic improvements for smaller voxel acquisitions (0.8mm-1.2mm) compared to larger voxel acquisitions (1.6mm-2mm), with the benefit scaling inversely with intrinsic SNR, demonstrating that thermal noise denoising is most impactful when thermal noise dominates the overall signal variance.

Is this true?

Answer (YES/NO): NO